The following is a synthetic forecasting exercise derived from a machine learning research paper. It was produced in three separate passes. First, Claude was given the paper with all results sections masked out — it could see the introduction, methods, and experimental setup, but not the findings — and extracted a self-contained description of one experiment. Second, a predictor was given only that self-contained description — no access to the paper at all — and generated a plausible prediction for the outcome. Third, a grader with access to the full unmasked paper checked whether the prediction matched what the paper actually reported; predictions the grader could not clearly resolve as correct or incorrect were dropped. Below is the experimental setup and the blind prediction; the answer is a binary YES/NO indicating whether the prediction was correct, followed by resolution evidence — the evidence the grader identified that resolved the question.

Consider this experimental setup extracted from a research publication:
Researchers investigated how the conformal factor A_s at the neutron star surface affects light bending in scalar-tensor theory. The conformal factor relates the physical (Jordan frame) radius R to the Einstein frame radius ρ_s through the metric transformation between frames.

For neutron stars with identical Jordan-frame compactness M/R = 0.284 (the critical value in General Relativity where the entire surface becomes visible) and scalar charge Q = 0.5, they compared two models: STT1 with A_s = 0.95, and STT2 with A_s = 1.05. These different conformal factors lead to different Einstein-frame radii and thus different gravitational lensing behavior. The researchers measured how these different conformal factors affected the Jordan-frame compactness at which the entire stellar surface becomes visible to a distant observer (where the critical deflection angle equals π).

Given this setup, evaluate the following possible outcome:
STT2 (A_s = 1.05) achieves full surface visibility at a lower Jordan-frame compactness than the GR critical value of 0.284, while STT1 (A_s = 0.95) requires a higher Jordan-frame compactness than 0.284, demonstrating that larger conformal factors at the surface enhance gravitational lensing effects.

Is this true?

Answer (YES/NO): YES